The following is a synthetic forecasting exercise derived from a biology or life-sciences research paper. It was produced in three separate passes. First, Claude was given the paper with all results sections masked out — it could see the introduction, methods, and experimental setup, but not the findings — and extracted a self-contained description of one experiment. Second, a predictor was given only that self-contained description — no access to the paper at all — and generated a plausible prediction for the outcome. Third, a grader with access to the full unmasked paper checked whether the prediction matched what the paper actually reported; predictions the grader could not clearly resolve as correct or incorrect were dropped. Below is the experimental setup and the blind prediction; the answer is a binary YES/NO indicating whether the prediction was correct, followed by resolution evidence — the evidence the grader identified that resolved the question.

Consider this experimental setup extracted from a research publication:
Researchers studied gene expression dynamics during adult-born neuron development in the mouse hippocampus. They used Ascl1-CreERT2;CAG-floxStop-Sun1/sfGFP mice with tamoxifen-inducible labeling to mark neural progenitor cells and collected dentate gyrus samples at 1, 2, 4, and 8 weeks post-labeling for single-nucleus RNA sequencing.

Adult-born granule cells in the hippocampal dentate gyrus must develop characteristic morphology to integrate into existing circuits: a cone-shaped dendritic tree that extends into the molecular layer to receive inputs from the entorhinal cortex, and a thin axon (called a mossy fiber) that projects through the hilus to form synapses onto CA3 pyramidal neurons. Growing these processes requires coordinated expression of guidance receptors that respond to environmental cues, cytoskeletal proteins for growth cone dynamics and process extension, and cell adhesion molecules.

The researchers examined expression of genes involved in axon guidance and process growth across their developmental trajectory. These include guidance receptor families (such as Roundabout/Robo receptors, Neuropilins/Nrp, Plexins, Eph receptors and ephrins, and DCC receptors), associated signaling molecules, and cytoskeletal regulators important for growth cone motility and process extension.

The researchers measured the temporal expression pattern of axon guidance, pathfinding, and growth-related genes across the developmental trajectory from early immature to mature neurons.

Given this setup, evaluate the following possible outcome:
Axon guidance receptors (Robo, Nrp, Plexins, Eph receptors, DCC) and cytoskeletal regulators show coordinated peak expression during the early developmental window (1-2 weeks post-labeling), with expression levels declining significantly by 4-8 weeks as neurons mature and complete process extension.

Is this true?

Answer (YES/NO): NO